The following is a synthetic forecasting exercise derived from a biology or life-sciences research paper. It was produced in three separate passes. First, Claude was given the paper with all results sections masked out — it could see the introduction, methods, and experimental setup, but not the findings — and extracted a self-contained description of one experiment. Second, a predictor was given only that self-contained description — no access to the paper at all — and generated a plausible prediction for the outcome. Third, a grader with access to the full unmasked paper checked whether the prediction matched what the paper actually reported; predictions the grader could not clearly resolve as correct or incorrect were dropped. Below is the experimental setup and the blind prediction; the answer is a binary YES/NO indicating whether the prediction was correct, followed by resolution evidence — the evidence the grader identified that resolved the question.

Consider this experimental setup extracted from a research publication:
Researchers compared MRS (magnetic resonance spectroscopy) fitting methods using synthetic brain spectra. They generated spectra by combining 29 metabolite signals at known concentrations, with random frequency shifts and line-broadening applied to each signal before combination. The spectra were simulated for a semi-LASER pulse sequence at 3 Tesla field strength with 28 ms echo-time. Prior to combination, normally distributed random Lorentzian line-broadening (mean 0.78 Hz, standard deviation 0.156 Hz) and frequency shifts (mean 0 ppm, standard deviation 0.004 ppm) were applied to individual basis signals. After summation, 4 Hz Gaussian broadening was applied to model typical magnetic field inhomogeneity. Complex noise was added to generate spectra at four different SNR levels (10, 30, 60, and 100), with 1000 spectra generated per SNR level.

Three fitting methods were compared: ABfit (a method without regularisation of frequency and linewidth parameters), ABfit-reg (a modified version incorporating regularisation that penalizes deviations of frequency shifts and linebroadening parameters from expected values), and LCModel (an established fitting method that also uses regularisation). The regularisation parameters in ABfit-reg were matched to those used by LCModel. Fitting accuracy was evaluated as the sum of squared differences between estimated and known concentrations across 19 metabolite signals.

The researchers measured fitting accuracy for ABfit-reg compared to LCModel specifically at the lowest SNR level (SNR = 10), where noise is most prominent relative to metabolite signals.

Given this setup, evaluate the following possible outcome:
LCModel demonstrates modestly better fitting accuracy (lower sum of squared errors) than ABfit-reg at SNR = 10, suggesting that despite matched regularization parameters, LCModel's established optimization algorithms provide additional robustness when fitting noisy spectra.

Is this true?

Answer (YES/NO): NO